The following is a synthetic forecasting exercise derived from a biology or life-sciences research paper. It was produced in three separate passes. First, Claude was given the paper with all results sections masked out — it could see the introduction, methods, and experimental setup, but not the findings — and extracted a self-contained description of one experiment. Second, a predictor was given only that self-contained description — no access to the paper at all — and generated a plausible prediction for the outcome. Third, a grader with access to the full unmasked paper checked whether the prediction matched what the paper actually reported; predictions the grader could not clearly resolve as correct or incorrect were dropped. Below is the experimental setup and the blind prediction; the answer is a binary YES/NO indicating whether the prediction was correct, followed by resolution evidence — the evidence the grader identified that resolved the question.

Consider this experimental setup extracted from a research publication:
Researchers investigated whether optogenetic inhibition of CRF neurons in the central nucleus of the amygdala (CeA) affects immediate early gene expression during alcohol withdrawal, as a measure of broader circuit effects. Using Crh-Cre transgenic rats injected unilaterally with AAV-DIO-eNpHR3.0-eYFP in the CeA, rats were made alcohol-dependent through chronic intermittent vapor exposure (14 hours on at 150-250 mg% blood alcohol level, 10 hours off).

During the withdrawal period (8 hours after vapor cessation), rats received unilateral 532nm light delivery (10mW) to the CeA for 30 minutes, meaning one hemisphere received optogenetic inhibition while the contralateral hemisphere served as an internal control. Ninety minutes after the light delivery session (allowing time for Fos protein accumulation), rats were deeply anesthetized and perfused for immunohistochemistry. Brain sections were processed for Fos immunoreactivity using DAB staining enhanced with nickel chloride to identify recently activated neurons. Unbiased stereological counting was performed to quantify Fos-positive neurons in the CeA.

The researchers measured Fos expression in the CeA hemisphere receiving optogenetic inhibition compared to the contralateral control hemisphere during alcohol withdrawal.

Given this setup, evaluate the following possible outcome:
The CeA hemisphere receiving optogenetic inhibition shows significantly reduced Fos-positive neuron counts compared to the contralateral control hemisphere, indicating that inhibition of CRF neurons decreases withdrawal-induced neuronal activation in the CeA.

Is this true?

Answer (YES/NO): YES